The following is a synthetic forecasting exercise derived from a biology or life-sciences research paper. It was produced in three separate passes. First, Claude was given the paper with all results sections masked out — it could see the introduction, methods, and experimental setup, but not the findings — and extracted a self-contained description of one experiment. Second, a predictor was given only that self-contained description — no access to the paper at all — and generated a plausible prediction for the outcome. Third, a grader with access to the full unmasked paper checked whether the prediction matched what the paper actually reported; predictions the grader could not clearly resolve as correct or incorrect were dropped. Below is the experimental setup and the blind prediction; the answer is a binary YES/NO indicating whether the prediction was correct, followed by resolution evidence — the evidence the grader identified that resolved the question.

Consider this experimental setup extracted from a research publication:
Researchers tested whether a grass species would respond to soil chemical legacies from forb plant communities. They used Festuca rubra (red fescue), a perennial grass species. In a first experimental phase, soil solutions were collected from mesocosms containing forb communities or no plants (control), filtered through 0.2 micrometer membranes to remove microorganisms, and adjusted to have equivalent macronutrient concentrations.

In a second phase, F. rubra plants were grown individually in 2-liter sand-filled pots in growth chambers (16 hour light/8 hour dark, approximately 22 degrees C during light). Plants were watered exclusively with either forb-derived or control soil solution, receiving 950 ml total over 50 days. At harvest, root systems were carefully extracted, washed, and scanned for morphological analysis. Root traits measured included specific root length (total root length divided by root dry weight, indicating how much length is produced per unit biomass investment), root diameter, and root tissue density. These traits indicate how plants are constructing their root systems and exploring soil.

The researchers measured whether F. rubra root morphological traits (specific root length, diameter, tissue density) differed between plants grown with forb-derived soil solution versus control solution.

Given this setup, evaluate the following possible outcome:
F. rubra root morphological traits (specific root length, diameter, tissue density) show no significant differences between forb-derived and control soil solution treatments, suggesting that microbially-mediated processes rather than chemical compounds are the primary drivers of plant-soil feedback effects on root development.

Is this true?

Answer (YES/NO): NO